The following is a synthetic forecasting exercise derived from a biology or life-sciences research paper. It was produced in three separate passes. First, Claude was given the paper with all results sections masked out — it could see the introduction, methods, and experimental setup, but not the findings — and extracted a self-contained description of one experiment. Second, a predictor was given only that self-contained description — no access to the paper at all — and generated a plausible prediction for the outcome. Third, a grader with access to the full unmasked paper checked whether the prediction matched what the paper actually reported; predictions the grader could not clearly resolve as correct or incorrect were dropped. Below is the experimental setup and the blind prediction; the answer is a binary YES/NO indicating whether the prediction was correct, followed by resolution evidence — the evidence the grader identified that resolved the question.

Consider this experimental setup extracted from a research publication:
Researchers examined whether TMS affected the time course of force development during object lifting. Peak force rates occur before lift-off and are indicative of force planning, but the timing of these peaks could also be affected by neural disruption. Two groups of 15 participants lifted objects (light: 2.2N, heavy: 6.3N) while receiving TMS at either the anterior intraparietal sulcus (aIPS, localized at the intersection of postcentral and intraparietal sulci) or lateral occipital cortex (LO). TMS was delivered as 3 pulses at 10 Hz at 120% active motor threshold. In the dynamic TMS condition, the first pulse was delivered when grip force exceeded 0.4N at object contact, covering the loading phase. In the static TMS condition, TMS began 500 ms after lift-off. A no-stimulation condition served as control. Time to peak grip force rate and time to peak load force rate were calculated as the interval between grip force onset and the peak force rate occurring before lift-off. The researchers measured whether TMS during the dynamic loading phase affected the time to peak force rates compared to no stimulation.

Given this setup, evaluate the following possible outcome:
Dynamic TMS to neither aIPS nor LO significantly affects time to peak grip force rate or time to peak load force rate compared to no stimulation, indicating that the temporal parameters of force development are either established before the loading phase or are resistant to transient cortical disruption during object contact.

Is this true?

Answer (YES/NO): NO